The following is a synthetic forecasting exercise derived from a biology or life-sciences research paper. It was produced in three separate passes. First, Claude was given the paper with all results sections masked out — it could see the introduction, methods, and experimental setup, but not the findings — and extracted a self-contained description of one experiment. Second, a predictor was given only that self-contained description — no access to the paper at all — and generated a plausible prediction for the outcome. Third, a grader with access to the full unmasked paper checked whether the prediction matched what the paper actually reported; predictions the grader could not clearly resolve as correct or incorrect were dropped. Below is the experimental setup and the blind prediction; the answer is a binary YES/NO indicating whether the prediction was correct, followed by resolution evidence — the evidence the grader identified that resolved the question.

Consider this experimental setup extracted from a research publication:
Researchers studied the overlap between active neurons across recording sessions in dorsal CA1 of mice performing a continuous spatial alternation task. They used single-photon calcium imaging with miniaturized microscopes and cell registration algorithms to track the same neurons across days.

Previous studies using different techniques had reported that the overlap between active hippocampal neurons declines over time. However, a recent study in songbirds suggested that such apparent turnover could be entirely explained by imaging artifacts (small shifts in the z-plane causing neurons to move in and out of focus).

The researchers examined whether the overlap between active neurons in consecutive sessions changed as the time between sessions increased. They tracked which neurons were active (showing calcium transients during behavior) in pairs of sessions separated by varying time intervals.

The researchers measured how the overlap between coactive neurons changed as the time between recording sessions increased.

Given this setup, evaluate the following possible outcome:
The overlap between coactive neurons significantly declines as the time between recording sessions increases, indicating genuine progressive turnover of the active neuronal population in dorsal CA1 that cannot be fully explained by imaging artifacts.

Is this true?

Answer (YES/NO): YES